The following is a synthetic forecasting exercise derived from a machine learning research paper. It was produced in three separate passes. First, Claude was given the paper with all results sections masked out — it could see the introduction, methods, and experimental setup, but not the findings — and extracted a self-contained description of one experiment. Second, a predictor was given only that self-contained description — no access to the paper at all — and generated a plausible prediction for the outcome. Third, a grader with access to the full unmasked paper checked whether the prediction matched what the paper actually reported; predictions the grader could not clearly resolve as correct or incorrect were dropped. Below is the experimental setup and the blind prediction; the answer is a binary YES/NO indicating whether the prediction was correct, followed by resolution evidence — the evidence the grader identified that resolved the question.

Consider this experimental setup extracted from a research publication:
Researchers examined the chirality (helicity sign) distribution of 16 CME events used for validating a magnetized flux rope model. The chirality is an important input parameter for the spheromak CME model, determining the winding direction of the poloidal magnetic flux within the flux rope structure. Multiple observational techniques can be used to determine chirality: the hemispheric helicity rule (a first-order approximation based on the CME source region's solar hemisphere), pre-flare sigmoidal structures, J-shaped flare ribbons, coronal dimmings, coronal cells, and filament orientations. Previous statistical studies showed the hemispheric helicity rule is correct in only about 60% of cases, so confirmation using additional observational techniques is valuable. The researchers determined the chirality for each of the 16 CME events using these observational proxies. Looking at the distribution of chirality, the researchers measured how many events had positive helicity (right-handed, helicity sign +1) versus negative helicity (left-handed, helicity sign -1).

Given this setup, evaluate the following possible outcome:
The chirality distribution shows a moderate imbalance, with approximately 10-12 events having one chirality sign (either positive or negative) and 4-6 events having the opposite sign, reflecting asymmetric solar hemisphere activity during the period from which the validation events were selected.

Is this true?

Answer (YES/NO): YES